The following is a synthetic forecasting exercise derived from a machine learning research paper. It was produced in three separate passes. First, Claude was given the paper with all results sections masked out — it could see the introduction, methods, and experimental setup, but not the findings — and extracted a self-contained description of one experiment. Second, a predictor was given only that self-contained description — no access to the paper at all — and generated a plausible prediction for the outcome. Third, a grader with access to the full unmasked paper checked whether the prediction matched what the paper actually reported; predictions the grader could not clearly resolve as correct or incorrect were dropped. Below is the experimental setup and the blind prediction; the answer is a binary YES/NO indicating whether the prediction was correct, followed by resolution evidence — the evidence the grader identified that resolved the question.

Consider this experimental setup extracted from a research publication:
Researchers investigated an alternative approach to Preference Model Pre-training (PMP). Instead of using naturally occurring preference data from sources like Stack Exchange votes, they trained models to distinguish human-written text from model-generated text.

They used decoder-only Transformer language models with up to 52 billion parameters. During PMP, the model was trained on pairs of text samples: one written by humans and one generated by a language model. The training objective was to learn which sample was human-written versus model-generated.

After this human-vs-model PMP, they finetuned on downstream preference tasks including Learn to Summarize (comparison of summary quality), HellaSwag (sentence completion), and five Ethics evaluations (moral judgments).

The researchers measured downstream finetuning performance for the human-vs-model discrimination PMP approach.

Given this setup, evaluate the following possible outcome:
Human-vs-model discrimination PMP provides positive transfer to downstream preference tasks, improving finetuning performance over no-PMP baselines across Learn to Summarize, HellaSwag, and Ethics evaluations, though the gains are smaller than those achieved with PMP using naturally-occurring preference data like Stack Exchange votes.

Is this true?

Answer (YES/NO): NO